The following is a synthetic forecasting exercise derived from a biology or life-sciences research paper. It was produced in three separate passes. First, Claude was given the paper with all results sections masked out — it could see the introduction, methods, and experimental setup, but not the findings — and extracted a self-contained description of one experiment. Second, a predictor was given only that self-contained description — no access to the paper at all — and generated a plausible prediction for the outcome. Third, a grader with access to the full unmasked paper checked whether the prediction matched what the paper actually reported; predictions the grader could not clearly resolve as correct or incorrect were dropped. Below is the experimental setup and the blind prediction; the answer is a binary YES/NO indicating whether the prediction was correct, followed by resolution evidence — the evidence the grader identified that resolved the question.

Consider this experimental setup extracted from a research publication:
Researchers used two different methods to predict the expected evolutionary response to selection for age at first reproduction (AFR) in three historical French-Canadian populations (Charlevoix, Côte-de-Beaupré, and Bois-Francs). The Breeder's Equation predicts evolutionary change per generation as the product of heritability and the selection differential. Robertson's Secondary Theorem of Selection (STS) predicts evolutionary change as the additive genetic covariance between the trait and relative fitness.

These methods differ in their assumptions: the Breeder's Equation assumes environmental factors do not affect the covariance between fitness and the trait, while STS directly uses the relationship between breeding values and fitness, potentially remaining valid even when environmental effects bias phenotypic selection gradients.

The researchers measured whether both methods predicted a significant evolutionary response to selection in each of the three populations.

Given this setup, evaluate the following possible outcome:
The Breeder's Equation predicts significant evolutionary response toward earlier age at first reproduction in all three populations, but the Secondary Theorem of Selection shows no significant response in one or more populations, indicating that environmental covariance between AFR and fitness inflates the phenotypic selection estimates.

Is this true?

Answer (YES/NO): YES